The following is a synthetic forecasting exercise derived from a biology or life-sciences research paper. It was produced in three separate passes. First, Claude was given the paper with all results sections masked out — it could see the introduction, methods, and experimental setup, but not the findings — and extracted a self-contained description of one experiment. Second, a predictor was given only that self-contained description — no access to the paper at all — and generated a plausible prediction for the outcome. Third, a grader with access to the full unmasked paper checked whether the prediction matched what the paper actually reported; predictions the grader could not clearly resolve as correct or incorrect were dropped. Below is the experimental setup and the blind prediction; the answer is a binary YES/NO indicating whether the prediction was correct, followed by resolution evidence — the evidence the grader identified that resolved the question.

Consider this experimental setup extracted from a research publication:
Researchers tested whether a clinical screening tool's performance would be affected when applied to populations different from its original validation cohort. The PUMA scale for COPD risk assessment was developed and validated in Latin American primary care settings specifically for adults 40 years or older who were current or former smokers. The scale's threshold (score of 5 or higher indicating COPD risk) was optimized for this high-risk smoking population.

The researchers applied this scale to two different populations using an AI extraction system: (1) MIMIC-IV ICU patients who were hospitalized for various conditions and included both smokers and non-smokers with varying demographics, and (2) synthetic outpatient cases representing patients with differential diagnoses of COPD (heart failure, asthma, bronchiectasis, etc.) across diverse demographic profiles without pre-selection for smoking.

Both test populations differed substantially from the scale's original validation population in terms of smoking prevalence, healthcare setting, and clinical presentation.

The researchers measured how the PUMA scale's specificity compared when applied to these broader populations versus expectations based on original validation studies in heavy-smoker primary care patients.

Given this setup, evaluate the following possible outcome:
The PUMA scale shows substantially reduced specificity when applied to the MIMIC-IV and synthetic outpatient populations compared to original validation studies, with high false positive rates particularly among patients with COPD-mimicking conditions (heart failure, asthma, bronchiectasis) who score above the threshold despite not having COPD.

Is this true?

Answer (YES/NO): YES